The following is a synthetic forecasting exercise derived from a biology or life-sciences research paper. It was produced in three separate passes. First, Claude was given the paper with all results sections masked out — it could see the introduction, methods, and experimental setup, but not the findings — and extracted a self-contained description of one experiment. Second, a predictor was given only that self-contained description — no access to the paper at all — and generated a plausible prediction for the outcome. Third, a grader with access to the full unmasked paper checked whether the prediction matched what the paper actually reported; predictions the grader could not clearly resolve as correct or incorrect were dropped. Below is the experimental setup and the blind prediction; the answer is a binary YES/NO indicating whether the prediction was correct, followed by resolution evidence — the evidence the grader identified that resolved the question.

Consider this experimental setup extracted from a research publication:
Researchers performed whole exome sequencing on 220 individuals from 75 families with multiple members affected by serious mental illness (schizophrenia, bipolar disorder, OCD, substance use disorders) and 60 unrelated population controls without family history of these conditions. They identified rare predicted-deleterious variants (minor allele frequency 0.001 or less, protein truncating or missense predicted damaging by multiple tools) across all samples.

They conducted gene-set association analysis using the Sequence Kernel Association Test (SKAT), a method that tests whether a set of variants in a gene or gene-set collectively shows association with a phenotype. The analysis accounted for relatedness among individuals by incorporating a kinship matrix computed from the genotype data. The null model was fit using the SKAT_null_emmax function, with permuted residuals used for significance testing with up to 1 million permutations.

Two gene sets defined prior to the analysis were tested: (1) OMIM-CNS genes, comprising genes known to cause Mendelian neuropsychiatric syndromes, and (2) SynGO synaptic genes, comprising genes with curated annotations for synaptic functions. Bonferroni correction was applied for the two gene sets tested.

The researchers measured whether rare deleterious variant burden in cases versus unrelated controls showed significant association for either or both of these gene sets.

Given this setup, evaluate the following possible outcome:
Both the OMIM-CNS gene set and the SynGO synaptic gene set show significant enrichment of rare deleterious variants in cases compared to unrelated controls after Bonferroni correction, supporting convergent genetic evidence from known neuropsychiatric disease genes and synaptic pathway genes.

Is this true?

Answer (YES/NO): NO